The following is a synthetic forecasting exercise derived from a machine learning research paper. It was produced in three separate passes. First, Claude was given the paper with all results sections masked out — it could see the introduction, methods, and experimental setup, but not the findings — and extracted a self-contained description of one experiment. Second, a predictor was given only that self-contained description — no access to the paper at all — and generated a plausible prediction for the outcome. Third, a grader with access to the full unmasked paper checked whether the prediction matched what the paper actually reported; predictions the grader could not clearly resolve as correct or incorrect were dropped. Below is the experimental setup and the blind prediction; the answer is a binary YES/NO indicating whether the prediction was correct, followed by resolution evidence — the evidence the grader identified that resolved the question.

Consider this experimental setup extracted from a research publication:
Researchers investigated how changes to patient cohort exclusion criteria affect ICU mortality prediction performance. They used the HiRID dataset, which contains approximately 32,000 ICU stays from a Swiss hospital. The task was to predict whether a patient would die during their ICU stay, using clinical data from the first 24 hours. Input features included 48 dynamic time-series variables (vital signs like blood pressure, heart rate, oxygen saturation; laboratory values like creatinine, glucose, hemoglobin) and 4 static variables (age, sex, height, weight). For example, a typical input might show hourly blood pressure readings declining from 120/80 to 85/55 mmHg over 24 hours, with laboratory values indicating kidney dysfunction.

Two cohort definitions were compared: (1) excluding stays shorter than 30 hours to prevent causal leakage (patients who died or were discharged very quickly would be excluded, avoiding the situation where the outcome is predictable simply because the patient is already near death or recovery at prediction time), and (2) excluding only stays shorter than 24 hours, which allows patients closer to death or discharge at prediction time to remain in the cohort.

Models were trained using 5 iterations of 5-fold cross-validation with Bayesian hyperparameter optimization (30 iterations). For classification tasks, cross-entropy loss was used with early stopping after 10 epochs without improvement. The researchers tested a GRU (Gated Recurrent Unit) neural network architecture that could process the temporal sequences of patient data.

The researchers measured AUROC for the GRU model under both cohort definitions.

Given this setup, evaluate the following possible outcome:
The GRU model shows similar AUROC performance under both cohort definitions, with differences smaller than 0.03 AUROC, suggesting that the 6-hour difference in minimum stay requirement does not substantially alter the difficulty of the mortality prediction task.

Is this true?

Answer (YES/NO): NO